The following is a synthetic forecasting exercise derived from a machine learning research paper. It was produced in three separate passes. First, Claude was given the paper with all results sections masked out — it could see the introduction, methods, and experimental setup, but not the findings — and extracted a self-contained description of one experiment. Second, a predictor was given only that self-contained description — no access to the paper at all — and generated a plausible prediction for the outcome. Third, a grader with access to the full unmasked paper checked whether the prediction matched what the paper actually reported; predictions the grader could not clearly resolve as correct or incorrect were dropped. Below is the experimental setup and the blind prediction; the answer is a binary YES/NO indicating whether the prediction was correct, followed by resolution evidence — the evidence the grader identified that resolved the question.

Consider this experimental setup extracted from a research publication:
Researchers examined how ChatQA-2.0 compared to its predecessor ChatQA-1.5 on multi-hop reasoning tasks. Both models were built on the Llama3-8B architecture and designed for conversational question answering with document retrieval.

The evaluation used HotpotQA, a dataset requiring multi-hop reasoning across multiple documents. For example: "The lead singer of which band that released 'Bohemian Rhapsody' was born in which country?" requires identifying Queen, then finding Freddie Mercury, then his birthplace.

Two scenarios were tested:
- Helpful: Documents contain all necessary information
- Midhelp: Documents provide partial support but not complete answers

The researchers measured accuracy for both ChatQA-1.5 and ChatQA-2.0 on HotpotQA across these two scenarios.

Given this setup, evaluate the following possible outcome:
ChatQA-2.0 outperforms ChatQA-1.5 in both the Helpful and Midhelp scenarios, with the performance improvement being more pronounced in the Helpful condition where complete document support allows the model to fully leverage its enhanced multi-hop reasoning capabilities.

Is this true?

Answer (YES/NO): NO